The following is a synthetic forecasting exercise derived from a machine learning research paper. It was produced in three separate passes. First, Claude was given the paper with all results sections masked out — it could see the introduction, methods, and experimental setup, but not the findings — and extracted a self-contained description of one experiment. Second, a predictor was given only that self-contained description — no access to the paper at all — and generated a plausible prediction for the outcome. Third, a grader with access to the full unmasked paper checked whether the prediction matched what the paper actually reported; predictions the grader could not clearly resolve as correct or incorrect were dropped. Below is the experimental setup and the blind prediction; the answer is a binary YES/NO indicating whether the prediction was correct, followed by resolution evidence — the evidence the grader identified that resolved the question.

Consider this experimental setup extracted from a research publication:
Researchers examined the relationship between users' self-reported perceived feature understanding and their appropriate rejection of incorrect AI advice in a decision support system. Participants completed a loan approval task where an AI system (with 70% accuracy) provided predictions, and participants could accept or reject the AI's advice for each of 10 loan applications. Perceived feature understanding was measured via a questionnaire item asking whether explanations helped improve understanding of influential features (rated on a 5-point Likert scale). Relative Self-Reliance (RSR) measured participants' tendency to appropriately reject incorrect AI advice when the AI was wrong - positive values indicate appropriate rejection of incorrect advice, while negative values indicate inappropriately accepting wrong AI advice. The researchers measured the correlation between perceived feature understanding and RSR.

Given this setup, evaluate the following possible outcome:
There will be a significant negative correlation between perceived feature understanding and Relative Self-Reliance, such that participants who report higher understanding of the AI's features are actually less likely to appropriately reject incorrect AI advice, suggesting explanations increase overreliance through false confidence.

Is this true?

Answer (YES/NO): YES